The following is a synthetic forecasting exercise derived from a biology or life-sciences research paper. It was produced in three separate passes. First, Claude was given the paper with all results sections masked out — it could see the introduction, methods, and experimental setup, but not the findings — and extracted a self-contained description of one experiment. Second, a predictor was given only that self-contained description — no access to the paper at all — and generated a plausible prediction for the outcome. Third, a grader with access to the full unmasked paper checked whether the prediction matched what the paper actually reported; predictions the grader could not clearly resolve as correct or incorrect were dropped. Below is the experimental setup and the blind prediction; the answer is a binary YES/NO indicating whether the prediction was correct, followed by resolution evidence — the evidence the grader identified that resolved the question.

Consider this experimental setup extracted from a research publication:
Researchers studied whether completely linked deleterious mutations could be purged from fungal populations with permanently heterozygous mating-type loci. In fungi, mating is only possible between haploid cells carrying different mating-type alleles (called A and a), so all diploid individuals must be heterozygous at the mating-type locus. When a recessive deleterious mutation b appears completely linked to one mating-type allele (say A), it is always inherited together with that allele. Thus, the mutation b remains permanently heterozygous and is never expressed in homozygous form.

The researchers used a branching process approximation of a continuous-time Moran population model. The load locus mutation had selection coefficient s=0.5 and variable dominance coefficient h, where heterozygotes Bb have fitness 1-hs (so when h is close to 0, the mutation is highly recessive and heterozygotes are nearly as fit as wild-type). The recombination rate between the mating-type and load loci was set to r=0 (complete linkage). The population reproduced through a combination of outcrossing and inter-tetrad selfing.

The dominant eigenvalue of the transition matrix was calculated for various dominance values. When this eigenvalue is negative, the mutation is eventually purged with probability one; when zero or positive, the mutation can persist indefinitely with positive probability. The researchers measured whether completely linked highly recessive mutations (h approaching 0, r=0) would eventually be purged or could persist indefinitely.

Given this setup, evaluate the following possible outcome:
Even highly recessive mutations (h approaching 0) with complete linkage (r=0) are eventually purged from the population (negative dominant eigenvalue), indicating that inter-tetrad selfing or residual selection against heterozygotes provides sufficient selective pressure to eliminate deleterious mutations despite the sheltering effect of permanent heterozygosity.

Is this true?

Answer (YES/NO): YES